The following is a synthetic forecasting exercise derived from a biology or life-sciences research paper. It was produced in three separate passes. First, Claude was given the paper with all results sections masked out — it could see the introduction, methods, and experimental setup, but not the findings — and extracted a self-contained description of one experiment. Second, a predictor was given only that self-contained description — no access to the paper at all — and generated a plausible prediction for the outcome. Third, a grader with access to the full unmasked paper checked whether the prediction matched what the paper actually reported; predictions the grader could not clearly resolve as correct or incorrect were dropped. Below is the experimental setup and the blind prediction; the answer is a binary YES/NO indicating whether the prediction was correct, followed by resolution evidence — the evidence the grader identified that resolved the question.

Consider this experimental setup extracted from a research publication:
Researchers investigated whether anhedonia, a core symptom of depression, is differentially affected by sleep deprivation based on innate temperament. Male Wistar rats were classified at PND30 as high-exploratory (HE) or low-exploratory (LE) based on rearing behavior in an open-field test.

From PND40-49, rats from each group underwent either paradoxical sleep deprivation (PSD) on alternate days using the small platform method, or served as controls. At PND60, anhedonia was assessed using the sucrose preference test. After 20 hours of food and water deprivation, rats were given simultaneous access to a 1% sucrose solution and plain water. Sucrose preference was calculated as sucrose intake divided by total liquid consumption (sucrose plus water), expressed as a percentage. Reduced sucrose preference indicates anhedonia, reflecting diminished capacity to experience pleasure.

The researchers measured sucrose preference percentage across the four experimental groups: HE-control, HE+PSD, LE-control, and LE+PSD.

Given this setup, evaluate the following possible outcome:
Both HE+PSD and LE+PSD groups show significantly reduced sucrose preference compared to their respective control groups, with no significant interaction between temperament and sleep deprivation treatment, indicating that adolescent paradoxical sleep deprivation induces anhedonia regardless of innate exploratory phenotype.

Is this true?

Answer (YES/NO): NO